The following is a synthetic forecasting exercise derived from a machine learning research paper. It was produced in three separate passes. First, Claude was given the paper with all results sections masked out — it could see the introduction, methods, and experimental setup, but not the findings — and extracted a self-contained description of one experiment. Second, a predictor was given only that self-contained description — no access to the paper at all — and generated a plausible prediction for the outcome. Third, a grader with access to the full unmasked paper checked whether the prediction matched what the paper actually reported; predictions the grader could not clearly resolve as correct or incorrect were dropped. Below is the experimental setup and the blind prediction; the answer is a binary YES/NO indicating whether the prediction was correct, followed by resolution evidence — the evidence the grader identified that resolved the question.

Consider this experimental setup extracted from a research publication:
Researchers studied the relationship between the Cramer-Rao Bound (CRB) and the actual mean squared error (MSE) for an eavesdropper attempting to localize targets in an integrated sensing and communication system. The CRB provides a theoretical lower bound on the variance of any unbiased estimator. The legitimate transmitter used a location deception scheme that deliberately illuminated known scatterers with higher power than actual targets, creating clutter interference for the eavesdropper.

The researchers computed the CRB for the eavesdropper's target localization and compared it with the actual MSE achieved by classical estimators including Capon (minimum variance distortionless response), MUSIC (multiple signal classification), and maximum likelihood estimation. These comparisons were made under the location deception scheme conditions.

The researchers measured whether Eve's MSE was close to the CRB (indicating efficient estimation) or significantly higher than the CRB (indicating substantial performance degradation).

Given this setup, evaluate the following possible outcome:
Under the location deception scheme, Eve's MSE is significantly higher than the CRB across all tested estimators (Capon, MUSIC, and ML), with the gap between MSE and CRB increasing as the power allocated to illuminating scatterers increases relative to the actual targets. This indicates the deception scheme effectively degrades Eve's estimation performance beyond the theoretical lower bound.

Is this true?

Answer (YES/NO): NO